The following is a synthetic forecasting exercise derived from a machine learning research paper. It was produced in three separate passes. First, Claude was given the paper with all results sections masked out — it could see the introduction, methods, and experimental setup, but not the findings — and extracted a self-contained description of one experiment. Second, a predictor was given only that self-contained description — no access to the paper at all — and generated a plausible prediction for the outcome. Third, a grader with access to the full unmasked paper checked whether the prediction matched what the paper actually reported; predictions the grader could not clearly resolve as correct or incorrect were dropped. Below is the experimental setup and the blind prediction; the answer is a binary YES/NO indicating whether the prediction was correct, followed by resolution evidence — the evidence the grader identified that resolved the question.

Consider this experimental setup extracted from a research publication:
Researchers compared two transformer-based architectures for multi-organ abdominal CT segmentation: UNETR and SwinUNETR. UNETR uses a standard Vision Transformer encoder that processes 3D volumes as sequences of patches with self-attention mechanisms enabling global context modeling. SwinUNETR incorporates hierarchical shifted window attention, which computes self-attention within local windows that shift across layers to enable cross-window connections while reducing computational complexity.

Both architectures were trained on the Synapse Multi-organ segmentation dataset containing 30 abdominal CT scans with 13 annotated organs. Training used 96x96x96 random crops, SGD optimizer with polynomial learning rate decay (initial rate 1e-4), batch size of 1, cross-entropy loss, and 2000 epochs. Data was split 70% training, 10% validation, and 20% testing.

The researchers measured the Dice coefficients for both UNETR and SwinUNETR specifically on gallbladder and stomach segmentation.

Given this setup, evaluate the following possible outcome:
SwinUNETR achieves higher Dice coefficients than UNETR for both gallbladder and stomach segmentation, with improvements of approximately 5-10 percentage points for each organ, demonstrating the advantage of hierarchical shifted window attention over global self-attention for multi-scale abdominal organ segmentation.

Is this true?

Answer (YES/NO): NO